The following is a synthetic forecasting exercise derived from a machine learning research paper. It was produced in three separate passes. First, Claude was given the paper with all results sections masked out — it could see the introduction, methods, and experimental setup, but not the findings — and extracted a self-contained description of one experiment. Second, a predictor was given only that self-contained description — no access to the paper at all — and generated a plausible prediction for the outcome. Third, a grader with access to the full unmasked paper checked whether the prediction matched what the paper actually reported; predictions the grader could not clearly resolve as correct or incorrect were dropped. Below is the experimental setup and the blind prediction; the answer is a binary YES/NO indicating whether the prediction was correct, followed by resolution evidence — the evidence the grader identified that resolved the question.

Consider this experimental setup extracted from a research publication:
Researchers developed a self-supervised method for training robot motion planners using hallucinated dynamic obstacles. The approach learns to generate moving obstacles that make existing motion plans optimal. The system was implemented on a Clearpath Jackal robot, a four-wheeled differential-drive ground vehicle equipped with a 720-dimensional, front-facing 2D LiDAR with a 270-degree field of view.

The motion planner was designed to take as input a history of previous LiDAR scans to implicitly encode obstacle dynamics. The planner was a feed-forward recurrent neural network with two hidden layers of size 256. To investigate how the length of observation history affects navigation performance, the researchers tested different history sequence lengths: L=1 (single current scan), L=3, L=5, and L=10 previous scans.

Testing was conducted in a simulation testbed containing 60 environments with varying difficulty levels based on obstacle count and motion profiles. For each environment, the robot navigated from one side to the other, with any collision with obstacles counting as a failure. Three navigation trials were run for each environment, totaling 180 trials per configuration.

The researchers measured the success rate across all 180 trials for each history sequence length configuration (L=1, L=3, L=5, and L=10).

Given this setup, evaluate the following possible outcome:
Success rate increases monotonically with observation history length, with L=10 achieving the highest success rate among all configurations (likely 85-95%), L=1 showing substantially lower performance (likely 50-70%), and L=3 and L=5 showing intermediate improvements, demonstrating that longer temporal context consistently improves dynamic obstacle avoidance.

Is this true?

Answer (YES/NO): NO